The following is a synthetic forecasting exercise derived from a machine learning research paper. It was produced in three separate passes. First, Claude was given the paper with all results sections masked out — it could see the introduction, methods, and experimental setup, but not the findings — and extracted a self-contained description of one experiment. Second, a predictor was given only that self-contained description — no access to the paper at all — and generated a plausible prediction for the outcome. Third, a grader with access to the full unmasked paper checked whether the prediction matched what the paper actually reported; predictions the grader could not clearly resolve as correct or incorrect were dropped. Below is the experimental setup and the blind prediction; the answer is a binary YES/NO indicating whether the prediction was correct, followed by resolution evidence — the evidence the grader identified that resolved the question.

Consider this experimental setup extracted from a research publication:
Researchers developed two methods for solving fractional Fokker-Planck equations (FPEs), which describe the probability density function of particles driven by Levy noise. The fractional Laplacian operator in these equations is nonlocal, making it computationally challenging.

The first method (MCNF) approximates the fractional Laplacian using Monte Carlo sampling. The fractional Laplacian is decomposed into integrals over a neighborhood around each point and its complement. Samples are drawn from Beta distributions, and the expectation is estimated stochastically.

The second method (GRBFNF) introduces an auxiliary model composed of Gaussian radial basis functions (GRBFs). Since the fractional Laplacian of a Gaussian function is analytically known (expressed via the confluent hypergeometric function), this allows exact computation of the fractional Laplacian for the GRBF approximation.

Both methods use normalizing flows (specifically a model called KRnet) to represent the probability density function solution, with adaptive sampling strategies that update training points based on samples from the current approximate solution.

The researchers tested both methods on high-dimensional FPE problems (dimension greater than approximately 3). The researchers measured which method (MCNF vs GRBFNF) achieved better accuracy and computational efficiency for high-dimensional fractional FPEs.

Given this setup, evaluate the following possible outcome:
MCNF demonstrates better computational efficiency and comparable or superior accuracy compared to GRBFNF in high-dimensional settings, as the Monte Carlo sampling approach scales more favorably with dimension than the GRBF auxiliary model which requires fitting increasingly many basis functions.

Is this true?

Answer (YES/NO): YES